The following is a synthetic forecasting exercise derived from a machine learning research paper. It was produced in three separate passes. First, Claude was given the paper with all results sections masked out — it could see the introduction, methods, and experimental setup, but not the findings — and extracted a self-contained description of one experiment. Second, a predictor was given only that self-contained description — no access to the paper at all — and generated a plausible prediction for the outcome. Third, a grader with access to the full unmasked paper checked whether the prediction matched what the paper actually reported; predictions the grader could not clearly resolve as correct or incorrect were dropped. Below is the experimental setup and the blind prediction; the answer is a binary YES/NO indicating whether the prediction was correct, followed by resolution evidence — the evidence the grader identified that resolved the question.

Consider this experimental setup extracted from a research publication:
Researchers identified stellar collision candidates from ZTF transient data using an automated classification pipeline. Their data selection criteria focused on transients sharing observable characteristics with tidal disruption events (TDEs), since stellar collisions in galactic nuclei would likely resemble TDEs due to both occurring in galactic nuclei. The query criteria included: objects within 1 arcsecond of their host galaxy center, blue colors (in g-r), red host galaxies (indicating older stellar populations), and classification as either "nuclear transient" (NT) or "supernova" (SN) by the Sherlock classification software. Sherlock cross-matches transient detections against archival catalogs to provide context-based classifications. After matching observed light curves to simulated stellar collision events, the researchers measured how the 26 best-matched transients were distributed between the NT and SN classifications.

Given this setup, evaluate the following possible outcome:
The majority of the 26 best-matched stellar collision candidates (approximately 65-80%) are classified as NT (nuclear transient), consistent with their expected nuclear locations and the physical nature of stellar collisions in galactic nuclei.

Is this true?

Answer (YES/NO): NO